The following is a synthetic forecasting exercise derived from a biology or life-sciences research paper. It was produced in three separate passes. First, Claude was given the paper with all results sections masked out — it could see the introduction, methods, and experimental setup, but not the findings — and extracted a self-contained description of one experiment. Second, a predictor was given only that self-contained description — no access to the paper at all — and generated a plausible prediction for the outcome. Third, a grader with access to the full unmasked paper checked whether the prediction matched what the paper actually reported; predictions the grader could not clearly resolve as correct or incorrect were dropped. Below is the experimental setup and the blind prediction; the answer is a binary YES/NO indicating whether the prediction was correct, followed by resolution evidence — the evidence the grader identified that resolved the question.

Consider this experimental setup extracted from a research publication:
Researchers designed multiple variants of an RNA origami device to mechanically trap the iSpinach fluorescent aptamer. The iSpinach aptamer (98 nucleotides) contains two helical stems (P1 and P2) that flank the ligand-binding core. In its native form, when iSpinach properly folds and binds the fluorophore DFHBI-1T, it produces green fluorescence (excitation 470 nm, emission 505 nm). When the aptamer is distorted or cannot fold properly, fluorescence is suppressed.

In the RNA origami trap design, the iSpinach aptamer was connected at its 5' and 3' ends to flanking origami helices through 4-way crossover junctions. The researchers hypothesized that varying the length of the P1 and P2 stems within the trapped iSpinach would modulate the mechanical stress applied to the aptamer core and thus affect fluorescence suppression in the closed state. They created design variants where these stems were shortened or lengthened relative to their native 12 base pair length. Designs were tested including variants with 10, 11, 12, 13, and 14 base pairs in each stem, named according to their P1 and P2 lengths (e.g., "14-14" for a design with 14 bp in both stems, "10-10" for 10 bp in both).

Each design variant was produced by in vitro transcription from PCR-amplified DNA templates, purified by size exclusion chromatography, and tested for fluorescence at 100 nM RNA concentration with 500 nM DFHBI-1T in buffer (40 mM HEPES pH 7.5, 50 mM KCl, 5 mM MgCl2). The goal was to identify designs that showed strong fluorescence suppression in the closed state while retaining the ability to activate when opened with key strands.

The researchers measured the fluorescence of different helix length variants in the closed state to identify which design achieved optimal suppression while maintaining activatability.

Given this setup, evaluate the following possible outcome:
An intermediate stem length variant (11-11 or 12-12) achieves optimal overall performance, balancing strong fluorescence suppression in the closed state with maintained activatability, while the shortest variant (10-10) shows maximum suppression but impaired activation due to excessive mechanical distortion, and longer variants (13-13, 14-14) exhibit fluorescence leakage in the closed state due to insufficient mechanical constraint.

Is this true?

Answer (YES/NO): NO